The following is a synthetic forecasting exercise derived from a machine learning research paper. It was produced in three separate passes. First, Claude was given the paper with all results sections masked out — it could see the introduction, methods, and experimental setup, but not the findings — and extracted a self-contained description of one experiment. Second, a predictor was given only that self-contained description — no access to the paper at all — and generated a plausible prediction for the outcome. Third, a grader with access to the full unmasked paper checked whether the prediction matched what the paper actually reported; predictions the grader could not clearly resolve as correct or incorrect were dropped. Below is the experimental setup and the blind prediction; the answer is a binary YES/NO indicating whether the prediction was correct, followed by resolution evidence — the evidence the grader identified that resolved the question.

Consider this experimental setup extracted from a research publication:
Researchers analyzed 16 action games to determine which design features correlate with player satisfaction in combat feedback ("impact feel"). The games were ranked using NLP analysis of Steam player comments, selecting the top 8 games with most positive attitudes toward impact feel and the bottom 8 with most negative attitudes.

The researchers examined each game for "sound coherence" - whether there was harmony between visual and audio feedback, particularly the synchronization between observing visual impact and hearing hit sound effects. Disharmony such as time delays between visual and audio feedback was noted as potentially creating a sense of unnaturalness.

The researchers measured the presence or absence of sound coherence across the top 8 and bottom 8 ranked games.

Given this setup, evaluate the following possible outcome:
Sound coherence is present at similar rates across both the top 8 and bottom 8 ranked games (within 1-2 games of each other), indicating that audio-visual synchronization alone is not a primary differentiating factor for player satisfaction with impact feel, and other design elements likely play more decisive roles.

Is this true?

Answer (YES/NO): NO